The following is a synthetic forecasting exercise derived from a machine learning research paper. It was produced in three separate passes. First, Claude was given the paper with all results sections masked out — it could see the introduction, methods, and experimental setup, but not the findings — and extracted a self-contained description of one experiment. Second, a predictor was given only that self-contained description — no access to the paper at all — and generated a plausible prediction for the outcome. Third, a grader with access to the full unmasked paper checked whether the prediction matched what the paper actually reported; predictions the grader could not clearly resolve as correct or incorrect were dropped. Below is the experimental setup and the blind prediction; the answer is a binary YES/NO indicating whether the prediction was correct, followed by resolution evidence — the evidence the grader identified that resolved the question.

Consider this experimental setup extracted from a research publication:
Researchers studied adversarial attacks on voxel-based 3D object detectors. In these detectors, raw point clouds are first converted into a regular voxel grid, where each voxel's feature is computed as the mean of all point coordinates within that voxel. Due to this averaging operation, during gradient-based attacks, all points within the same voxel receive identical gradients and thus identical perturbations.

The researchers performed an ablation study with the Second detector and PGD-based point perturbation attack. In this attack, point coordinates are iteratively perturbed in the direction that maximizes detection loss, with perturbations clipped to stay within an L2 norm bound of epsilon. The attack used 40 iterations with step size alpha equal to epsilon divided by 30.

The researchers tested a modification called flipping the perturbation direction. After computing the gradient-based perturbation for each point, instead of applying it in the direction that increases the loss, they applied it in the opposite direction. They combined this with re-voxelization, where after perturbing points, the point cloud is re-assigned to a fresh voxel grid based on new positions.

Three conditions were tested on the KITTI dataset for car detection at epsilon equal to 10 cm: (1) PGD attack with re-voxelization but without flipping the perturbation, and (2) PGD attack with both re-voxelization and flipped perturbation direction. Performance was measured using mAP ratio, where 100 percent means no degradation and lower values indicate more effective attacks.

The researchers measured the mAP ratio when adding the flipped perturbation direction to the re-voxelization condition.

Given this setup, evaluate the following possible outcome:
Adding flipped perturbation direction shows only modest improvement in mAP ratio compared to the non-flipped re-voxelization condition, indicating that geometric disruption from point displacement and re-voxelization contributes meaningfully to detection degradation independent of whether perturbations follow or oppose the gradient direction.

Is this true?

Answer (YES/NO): NO